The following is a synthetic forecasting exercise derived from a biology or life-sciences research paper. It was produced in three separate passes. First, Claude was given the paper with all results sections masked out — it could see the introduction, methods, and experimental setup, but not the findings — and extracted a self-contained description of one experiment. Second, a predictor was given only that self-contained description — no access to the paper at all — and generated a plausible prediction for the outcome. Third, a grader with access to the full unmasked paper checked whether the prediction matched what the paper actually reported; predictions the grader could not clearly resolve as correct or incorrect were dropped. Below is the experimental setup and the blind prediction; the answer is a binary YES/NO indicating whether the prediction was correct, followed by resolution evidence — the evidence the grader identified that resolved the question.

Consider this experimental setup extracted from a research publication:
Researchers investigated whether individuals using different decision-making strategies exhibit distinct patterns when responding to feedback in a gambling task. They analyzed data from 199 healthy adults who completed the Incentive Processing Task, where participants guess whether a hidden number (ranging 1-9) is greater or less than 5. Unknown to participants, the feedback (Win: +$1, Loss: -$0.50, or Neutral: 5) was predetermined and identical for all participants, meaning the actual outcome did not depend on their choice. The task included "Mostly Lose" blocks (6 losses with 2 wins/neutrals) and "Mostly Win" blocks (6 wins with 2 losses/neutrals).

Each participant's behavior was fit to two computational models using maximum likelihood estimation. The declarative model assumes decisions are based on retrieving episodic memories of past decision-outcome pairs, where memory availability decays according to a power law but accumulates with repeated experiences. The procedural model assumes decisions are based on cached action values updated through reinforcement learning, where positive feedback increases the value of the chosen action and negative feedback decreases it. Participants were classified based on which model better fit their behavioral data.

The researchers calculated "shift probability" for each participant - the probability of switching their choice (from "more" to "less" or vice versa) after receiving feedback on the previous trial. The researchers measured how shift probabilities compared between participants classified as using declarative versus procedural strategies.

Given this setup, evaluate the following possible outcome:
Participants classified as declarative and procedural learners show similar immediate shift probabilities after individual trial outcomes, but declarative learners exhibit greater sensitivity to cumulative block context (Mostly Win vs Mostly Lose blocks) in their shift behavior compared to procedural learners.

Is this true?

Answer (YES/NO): NO